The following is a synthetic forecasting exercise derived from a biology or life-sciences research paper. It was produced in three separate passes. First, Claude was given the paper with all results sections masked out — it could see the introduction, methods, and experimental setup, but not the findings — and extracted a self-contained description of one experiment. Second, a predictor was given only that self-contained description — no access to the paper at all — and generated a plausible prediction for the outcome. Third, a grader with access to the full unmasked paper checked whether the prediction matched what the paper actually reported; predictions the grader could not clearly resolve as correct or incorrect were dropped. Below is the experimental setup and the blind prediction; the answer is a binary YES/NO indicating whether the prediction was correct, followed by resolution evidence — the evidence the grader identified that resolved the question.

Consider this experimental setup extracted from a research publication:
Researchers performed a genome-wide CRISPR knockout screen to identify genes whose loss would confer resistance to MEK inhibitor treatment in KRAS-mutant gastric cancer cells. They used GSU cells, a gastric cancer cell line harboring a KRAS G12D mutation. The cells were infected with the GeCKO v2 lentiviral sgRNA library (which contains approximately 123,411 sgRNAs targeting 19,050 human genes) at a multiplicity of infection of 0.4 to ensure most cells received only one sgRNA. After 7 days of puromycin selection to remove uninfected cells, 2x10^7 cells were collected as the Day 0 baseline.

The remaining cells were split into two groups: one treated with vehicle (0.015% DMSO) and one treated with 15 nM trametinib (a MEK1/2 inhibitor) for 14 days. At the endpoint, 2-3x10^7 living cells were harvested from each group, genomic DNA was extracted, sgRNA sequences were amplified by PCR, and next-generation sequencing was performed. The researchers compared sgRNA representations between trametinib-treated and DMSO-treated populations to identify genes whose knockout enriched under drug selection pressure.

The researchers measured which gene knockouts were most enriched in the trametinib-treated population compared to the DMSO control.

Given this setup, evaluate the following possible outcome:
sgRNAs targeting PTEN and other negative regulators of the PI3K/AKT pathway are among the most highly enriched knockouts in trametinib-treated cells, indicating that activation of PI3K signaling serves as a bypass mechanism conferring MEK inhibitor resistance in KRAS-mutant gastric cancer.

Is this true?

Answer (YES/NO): NO